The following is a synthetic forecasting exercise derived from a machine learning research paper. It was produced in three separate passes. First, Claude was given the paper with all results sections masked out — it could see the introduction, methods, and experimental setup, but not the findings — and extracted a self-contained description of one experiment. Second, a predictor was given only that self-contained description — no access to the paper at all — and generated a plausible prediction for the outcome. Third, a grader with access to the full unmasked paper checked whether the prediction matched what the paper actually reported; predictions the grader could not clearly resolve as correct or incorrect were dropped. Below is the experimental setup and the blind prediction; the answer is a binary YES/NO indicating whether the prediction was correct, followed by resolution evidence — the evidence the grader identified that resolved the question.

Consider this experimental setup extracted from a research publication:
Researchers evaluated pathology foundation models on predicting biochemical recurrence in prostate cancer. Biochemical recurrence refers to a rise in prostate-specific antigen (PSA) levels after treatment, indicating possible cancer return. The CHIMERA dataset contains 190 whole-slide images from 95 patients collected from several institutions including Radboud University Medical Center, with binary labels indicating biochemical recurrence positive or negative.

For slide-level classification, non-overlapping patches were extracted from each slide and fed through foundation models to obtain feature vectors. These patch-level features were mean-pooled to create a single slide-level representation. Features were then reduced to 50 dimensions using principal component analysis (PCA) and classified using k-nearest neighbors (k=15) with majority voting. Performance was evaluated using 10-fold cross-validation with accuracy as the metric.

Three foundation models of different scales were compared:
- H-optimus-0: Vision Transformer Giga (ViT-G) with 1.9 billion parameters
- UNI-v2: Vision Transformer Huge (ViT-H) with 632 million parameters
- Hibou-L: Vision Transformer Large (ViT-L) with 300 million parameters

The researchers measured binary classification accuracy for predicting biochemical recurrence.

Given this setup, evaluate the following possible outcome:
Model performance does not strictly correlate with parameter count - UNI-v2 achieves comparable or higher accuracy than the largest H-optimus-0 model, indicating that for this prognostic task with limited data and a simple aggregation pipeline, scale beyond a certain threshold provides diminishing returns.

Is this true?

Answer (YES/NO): NO